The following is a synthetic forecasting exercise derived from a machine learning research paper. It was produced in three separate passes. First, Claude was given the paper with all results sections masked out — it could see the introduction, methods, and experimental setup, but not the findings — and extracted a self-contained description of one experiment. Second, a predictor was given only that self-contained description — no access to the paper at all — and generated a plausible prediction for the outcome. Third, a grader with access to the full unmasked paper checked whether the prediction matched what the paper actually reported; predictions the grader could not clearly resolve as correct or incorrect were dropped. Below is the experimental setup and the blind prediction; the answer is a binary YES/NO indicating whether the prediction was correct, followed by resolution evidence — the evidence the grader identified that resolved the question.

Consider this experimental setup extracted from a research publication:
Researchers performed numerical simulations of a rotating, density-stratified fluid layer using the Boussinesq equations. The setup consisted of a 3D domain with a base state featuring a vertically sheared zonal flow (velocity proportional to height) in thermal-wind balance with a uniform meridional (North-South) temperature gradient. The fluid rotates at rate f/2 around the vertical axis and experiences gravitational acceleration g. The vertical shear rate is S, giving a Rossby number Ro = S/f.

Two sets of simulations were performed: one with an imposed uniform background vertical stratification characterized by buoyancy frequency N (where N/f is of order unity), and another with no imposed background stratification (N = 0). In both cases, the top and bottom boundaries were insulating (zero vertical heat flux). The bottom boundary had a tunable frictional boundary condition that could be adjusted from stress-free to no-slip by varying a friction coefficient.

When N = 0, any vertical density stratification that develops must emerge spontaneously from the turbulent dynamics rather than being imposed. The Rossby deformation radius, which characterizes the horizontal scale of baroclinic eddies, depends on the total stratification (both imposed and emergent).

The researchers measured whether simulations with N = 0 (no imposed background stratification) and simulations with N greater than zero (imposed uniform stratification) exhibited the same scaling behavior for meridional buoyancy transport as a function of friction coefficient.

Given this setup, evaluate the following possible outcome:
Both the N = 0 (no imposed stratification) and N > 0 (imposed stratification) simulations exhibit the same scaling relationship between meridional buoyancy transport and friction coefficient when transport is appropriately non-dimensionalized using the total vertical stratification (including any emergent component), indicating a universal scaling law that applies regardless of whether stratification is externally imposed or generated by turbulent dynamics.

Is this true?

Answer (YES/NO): YES